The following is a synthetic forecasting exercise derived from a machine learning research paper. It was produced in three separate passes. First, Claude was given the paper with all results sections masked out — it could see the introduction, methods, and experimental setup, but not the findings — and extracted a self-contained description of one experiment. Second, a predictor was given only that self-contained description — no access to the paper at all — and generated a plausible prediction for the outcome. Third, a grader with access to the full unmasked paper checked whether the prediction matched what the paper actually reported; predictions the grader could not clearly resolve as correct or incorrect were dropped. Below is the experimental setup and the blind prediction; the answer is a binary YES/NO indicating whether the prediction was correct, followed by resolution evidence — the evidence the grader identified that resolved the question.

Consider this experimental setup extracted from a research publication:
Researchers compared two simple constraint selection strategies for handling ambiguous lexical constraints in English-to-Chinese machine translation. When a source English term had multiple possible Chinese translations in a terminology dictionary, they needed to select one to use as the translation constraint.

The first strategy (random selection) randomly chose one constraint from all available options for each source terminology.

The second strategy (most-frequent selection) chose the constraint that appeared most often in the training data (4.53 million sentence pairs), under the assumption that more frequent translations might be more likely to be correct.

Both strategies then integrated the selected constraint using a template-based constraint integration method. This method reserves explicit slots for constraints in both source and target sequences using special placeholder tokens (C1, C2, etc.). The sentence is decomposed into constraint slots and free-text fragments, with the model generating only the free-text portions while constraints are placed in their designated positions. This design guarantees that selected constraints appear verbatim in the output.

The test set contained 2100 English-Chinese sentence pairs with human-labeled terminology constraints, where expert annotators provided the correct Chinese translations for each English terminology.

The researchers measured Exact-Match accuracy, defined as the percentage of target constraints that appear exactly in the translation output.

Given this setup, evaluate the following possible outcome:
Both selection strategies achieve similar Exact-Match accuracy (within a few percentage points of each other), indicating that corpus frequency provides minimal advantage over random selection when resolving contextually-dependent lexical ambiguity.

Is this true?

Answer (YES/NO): YES